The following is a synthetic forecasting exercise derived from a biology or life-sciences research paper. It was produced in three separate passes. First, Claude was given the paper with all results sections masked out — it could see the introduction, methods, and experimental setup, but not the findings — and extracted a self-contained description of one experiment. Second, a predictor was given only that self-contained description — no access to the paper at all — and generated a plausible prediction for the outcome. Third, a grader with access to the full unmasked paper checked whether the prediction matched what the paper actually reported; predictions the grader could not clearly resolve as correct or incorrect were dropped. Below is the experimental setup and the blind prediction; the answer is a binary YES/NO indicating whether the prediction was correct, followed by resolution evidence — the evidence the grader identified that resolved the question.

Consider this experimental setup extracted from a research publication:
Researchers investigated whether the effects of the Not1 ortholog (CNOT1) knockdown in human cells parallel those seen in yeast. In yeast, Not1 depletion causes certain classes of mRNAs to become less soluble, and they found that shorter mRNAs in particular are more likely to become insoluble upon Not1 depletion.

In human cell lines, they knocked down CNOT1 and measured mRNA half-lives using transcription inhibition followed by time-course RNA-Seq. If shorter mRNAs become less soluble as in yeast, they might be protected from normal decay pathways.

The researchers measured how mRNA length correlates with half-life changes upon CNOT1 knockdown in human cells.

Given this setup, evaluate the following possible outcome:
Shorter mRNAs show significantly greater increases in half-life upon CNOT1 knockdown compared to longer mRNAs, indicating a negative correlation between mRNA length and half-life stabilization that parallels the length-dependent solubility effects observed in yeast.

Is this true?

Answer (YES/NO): YES